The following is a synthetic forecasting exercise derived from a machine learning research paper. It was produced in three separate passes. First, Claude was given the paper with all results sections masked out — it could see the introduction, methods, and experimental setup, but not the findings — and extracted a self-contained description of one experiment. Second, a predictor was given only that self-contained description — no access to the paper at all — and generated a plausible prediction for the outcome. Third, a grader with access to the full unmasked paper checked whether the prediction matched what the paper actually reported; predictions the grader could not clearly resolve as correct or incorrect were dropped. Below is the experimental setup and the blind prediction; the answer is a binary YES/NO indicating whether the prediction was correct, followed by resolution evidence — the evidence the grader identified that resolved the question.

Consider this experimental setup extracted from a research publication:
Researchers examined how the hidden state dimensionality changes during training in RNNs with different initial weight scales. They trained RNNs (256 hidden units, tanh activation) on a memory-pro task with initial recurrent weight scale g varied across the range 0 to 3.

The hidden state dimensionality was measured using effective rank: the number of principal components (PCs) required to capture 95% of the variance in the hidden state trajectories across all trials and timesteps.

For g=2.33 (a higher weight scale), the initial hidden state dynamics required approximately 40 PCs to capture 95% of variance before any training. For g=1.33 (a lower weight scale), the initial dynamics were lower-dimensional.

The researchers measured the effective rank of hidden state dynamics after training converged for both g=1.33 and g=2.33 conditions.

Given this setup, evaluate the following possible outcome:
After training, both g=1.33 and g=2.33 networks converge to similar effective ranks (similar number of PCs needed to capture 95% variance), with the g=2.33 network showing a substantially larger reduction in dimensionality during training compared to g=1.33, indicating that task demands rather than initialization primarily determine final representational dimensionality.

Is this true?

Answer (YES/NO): NO